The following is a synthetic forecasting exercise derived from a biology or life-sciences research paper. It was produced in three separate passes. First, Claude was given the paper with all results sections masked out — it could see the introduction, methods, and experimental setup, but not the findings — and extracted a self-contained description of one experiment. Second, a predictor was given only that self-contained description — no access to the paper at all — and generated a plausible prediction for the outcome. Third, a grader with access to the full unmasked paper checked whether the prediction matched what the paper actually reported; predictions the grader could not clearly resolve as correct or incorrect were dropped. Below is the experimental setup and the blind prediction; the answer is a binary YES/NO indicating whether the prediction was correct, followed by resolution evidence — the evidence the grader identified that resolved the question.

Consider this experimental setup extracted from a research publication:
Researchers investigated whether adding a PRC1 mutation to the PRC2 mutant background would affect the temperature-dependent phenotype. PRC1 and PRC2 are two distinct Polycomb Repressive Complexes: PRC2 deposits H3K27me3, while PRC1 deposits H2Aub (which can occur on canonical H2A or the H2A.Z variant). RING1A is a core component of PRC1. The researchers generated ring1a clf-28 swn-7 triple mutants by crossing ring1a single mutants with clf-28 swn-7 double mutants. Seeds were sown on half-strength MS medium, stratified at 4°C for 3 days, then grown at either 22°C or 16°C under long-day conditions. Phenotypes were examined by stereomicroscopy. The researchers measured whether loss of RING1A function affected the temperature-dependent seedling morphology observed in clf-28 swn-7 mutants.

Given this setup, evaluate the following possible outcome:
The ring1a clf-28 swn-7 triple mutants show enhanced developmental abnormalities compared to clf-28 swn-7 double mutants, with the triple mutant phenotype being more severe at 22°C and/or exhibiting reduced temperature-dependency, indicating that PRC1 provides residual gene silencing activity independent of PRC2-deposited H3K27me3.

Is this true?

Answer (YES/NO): YES